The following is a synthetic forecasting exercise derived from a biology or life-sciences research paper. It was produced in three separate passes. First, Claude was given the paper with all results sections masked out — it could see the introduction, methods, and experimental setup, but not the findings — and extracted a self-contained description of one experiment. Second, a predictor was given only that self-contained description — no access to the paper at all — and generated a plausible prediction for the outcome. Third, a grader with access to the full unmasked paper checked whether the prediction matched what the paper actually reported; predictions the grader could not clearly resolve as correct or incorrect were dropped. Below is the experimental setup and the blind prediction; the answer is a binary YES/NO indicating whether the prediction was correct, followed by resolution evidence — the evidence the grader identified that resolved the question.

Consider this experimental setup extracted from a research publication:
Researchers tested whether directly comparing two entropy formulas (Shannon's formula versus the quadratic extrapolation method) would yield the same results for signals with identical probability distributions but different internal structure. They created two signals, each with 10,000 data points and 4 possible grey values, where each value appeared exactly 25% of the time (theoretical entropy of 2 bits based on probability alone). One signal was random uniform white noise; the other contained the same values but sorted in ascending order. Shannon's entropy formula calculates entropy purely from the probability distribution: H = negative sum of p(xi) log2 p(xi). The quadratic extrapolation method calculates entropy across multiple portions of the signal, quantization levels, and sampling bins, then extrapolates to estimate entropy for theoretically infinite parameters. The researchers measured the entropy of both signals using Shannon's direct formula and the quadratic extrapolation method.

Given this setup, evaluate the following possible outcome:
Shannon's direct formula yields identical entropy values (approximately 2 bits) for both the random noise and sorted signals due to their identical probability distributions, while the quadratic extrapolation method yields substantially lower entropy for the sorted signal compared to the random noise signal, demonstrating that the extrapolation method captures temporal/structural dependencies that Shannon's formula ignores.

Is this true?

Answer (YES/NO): YES